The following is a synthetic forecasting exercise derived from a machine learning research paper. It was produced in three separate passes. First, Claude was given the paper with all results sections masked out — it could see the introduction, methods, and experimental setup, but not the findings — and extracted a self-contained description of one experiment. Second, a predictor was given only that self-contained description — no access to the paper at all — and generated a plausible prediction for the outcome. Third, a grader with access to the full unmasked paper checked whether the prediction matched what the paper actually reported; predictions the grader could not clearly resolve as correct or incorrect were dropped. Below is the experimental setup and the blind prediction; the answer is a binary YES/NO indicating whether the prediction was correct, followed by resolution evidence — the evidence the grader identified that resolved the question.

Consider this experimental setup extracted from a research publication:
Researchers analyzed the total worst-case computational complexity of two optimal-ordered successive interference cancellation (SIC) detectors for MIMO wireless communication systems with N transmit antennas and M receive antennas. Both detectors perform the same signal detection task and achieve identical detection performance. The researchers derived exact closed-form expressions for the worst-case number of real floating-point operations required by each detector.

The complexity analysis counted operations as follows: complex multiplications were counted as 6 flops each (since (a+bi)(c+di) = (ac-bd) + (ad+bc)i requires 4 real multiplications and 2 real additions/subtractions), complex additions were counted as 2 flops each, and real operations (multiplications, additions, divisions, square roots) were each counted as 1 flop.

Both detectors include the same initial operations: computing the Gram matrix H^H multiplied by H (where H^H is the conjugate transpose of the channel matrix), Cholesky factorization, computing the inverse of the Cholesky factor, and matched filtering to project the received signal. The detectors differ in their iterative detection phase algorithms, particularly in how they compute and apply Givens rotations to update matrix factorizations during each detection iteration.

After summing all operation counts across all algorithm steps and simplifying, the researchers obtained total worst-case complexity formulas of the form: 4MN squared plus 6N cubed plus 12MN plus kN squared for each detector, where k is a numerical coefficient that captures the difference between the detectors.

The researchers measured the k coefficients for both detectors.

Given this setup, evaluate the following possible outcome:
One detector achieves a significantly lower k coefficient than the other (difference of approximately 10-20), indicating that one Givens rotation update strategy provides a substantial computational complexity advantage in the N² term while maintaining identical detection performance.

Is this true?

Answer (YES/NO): NO